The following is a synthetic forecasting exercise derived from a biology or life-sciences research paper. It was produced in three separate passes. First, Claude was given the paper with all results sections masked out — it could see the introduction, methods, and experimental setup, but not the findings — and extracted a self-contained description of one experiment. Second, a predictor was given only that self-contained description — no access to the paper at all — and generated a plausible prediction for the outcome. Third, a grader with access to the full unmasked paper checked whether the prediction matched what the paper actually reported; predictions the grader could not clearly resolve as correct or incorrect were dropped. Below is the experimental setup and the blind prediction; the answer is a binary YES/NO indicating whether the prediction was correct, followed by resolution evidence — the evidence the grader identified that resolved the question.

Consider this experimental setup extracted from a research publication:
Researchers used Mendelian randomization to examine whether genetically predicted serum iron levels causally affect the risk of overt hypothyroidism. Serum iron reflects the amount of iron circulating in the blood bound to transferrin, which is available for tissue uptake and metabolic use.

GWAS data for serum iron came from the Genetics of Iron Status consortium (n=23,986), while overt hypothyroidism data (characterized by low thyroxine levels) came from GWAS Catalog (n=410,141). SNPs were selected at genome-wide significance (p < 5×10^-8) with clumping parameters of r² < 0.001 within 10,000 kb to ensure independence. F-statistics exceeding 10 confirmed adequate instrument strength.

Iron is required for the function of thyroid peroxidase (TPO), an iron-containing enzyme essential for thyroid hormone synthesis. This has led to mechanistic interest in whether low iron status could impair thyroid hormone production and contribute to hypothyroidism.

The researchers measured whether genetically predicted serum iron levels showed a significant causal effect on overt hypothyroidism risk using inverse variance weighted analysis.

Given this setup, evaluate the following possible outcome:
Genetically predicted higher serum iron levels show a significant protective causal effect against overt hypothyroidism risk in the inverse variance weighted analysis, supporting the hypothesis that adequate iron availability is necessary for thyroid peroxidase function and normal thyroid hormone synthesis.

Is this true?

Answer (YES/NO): NO